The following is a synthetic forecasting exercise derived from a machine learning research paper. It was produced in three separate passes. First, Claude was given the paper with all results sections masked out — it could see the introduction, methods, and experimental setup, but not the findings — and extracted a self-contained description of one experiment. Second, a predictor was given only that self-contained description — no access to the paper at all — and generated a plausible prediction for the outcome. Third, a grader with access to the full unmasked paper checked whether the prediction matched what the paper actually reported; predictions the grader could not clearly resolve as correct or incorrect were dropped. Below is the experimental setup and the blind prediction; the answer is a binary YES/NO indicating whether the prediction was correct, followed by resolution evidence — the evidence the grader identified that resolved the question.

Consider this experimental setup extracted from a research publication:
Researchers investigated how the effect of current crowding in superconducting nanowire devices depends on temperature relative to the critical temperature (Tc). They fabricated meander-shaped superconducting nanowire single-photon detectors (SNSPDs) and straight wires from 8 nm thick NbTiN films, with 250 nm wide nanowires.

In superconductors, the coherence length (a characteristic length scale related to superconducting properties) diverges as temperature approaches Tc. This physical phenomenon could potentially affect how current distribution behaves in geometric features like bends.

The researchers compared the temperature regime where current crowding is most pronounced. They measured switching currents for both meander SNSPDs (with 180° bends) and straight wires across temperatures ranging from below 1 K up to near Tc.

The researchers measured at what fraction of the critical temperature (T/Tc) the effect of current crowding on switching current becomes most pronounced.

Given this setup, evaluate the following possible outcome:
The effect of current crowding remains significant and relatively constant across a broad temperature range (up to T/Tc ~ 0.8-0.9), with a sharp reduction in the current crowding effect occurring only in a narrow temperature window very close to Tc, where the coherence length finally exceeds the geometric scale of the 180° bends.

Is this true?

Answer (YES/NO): NO